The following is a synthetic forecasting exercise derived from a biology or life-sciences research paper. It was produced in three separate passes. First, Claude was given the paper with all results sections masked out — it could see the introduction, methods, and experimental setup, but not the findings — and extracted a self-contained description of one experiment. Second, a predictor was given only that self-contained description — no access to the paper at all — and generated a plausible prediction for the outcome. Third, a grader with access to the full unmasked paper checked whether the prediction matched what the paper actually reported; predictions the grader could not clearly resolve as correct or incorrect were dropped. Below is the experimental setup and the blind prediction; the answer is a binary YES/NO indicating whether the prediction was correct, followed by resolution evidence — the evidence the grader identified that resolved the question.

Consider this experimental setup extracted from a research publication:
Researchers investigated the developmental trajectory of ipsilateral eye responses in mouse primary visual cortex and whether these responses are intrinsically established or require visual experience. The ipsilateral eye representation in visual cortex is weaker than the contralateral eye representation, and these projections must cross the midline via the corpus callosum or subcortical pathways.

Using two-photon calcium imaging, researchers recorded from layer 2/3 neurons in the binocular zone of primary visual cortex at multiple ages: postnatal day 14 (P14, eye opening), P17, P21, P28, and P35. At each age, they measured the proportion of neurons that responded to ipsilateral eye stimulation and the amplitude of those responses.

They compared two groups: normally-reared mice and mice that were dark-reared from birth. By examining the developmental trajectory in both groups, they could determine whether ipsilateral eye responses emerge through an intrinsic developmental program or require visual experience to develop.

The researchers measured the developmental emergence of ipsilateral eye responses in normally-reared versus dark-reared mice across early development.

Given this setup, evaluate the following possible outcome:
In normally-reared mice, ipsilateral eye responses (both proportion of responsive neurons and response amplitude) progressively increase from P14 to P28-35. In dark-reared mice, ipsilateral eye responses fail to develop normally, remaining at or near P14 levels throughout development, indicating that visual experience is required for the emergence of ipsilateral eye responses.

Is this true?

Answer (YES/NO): NO